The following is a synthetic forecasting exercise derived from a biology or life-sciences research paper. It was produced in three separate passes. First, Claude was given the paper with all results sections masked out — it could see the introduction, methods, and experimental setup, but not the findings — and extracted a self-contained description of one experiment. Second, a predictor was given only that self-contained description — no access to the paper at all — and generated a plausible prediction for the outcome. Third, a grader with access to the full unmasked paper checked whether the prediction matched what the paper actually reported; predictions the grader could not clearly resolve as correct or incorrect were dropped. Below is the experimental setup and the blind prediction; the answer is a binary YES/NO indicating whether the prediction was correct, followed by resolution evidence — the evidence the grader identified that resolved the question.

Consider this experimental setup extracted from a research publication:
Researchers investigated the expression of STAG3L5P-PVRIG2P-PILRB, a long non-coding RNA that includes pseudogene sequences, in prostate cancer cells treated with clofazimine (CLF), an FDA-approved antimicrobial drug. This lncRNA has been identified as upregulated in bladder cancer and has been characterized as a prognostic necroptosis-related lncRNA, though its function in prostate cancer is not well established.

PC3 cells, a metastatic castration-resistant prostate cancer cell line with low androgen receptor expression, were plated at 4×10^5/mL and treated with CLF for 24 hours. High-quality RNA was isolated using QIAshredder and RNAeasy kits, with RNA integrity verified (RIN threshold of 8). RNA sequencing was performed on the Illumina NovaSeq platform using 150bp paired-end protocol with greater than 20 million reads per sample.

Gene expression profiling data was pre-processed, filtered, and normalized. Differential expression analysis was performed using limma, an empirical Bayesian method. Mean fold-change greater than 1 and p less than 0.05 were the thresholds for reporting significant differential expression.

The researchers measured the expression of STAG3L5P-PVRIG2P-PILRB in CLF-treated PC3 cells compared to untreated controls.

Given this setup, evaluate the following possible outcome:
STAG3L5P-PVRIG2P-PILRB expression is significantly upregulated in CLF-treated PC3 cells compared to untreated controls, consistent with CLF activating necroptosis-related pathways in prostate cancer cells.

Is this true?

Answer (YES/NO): NO